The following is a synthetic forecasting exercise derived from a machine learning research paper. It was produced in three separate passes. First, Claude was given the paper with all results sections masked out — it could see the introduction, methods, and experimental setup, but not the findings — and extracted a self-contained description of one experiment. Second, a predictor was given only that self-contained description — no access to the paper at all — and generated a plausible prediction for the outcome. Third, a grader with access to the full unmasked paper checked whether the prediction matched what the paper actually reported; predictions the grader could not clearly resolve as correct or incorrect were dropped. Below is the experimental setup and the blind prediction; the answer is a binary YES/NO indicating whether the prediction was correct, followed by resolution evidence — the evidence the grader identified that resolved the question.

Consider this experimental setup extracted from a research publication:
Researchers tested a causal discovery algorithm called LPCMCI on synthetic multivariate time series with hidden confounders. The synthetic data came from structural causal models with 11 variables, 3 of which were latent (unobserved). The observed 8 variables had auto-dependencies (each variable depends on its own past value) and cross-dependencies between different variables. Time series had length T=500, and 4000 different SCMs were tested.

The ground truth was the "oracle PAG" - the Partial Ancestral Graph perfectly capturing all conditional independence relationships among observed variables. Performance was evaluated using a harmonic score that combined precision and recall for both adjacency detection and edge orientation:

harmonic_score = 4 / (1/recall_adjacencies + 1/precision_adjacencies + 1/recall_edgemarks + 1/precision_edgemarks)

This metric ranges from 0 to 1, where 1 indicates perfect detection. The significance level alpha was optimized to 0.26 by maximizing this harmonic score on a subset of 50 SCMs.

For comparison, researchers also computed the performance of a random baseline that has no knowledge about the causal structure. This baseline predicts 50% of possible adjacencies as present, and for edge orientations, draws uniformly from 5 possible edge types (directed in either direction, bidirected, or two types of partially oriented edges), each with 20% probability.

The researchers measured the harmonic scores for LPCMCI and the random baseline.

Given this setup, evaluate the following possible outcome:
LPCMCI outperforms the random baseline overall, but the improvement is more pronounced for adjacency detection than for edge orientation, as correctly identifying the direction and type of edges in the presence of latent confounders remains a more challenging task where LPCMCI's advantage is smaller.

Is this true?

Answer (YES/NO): NO